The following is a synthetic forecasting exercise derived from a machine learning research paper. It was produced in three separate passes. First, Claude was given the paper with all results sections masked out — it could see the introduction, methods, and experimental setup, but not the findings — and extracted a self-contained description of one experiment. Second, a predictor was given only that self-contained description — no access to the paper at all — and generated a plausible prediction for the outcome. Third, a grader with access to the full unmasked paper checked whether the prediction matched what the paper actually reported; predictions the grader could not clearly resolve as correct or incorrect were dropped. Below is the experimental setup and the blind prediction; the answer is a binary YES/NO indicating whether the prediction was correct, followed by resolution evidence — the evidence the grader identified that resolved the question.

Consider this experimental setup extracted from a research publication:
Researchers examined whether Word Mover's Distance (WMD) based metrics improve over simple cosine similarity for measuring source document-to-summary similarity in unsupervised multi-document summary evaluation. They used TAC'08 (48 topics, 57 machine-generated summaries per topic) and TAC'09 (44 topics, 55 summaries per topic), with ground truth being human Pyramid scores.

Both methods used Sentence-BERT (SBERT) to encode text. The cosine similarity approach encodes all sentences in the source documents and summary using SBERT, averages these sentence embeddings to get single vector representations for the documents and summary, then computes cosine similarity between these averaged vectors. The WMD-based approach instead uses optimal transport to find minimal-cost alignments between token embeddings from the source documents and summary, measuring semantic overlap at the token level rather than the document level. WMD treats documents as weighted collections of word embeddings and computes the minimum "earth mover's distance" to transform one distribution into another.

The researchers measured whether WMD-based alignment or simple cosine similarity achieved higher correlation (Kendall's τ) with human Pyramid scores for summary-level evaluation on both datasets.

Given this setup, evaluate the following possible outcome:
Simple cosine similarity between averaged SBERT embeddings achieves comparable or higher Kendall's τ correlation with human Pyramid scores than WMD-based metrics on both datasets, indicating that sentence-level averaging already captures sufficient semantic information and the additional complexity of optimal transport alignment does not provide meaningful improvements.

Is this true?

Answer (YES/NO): NO